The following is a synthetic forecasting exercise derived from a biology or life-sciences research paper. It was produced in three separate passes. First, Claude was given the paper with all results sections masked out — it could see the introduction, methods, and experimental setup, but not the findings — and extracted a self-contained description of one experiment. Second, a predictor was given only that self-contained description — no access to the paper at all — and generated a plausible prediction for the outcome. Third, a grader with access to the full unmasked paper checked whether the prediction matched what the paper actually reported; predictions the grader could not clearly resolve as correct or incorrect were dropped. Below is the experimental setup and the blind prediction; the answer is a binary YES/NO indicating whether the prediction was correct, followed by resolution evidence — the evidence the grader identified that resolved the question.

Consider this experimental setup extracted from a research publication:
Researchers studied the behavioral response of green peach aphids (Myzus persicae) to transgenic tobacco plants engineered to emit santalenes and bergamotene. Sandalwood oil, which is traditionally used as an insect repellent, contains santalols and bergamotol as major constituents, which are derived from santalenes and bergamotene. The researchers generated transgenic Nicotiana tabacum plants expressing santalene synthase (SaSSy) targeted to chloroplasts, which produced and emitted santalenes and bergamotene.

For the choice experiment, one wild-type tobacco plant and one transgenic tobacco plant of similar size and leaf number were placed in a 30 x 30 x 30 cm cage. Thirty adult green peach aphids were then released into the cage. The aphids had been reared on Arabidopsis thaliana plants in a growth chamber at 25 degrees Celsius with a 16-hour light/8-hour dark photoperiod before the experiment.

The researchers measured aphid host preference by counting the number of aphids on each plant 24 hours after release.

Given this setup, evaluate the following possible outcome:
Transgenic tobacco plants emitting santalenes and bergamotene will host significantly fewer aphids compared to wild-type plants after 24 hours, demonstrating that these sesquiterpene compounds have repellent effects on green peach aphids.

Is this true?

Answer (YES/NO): NO